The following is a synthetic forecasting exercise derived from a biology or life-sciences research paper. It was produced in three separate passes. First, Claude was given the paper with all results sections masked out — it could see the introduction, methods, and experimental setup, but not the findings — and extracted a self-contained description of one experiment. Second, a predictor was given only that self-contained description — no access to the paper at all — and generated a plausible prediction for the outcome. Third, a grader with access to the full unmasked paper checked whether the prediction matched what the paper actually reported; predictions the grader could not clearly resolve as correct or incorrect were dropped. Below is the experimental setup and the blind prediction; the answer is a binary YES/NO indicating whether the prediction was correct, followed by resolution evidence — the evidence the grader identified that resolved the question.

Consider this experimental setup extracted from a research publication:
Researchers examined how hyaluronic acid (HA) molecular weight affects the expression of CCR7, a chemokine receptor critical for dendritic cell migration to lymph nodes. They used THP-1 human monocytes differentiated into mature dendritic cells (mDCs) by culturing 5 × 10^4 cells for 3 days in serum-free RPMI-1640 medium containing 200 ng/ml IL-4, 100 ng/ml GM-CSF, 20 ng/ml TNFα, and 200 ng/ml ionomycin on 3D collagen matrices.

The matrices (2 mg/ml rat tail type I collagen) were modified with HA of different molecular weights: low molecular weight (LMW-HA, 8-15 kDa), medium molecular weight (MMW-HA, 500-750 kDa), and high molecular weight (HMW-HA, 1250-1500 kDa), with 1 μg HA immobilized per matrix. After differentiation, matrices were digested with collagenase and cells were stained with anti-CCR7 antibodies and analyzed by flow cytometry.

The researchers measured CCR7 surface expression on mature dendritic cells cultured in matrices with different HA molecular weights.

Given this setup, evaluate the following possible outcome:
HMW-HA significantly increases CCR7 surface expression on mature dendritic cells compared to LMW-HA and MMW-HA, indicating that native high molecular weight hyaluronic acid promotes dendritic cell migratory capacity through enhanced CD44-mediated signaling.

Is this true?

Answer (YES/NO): NO